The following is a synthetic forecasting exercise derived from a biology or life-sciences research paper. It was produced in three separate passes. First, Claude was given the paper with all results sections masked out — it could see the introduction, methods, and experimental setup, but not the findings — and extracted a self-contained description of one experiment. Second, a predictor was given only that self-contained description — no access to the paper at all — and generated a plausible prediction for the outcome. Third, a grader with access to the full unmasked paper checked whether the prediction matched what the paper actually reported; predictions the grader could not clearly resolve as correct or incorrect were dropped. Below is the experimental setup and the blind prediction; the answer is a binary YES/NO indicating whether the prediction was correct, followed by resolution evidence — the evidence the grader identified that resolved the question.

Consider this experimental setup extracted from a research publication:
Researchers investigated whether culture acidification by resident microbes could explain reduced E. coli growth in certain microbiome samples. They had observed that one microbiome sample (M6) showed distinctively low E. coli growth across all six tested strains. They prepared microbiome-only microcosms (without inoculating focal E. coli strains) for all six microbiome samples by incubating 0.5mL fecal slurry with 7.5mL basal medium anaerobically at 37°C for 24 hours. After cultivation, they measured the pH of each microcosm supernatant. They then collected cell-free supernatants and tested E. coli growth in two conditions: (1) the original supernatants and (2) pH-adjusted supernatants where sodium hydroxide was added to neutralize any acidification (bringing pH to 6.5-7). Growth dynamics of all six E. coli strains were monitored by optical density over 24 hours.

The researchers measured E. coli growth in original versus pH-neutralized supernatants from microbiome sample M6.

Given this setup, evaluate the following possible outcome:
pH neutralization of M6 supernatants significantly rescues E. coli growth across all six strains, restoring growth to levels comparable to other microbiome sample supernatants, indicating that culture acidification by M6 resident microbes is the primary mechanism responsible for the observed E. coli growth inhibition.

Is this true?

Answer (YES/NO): YES